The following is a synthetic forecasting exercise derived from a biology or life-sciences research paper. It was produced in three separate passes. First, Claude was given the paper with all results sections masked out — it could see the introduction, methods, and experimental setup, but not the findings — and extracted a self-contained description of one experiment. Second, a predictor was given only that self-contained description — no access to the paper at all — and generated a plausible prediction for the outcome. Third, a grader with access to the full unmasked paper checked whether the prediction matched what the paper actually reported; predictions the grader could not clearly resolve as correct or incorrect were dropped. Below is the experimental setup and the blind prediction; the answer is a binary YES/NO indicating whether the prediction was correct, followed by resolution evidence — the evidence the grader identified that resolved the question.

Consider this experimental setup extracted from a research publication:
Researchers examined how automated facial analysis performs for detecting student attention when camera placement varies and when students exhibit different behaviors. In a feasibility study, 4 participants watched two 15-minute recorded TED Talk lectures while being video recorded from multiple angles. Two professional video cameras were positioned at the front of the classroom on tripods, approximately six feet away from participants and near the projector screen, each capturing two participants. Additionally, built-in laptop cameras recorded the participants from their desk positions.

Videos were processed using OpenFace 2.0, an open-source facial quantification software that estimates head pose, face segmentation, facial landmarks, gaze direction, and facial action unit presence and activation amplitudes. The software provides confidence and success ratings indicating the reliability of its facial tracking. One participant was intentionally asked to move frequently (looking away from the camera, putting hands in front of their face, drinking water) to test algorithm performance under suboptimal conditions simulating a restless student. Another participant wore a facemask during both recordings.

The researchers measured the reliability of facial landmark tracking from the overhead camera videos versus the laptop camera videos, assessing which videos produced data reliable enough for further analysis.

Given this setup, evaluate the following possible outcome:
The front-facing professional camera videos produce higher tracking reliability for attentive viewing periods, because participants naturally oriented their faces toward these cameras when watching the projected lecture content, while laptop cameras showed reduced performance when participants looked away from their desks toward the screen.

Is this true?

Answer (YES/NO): YES